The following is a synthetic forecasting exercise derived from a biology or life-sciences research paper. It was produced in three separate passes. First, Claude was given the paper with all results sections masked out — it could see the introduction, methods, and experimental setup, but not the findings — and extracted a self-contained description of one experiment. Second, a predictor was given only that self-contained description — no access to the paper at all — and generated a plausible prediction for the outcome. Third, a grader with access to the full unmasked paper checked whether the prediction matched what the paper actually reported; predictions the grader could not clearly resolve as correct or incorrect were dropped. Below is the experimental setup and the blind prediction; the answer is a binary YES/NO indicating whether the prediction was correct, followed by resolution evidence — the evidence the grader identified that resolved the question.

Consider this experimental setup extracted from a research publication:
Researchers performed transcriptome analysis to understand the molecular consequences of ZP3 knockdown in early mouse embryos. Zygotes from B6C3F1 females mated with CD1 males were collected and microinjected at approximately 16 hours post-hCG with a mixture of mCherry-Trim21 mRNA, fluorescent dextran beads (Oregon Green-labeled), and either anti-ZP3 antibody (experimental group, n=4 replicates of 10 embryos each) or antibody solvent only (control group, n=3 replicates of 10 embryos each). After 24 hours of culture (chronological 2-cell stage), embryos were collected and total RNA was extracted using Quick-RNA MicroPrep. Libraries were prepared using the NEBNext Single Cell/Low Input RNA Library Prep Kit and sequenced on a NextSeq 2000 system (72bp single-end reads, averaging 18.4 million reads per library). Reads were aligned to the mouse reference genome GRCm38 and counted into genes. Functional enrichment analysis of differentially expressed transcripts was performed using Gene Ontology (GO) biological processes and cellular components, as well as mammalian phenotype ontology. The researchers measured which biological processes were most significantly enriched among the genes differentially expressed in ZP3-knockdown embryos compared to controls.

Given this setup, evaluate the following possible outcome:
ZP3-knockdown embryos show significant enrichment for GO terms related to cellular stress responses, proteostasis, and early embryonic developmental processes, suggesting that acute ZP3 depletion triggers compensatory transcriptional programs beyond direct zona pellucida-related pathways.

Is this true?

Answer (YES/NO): NO